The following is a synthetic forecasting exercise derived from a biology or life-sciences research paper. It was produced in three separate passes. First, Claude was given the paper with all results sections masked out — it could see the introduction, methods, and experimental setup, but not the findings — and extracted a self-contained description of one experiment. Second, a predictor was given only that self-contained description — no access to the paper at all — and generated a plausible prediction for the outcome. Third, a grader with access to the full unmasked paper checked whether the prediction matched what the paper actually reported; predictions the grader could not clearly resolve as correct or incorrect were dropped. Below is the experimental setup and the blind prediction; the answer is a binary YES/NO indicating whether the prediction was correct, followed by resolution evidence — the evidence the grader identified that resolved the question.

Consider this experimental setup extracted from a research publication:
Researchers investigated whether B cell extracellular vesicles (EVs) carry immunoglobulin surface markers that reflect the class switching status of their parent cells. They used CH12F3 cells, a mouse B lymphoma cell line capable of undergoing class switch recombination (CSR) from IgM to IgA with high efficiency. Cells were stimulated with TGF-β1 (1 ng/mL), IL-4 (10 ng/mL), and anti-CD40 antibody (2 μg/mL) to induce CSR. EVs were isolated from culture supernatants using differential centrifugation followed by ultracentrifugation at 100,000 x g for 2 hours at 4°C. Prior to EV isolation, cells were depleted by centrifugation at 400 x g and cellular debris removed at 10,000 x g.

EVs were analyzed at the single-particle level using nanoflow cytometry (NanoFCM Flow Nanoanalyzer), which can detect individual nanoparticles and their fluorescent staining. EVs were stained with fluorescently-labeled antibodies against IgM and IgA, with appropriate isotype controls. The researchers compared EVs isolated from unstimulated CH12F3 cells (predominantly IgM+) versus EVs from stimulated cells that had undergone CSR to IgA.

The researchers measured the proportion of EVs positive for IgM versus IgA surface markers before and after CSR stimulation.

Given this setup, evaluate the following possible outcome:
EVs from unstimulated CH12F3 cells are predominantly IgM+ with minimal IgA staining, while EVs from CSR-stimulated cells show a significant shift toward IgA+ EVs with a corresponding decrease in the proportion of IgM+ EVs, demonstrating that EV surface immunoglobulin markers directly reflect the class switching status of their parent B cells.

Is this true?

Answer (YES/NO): NO